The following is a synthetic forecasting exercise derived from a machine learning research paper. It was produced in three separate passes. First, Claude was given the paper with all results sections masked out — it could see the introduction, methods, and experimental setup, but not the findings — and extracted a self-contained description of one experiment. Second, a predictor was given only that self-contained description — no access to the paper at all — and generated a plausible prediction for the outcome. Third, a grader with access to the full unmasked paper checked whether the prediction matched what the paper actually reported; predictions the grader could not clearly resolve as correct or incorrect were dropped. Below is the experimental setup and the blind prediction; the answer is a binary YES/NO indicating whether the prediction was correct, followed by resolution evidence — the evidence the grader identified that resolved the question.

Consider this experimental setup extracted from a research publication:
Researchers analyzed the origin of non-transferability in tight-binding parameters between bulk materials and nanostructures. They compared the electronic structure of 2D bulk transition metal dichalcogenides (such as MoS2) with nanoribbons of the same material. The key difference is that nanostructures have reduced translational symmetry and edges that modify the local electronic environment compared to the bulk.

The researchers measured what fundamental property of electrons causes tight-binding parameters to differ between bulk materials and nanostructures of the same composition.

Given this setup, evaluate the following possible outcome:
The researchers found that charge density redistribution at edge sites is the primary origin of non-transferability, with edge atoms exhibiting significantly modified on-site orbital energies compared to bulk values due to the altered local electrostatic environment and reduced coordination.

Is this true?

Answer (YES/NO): YES